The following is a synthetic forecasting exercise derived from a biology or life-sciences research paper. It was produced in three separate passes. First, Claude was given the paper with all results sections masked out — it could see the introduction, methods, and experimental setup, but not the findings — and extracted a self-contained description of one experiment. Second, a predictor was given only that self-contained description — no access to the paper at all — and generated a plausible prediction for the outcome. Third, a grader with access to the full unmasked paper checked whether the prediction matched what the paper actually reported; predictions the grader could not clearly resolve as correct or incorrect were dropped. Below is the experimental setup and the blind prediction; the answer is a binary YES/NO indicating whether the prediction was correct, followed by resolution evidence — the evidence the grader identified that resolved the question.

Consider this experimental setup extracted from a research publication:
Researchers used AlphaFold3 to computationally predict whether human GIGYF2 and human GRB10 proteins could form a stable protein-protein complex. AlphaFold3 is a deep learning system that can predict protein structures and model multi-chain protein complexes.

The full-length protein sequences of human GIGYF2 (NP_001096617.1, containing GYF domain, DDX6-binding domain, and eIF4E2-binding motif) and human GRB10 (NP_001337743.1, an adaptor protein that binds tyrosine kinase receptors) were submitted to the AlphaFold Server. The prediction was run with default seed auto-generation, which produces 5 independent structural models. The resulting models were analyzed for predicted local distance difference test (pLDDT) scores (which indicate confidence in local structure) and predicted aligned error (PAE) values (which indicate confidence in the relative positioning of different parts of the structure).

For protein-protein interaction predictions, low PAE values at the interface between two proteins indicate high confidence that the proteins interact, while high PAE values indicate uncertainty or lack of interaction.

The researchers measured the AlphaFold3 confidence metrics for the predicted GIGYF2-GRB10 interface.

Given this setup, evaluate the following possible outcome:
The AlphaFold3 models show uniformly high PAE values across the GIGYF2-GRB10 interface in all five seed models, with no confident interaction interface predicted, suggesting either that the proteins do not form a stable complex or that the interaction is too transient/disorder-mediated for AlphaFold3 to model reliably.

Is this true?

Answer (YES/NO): YES